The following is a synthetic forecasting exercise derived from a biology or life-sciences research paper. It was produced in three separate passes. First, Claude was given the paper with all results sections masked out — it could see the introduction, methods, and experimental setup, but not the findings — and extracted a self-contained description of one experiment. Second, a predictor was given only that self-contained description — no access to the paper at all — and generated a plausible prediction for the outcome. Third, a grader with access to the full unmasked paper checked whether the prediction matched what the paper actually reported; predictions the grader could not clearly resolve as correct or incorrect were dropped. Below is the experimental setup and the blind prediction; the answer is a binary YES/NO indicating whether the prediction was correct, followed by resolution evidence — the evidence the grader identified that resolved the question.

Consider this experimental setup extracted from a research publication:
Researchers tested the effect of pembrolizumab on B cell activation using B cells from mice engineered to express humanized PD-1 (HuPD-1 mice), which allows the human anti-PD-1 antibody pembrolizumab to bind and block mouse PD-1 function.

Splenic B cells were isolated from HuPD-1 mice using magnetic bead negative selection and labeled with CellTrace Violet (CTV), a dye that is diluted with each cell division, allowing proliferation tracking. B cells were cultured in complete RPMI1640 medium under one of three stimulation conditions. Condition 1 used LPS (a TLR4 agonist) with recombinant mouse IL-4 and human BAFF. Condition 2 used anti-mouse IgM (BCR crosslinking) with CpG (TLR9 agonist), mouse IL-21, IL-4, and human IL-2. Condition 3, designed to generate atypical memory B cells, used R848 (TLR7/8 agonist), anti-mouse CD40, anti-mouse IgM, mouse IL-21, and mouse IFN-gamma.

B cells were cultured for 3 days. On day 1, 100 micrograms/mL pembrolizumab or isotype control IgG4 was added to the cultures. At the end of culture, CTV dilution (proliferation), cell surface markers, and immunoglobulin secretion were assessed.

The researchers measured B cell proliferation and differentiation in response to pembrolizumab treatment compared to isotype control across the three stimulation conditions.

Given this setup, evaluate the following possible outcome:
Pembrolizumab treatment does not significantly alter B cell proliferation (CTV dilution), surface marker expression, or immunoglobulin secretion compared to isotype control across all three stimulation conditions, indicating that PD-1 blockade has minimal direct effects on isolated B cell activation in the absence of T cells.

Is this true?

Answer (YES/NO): YES